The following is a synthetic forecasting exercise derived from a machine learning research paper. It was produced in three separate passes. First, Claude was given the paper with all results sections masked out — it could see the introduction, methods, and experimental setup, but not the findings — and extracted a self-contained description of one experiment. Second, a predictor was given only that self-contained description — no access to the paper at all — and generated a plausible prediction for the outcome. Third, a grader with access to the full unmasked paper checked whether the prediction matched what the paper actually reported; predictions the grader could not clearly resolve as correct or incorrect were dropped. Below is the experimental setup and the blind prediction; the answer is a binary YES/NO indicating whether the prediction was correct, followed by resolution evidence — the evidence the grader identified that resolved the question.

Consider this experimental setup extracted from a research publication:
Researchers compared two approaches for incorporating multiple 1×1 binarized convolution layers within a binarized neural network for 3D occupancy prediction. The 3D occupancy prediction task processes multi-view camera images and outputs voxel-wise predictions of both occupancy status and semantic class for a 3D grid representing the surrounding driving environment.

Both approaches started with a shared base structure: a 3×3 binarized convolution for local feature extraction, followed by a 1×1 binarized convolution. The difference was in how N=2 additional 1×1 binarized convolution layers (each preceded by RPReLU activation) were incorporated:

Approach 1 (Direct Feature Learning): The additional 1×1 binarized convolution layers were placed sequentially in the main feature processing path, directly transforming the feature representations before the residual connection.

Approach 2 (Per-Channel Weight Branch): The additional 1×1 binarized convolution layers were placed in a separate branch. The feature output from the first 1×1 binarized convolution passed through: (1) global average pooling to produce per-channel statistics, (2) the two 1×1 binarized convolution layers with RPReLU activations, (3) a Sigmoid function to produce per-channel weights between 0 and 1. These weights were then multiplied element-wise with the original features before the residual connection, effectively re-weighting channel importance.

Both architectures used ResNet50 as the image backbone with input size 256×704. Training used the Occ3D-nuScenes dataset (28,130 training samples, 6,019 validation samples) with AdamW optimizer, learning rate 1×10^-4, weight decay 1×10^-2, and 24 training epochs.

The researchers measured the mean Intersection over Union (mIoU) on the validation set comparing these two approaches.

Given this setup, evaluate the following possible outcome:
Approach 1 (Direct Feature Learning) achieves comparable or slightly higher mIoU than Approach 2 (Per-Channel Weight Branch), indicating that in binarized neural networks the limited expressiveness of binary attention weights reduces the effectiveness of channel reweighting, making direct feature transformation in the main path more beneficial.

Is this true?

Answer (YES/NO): NO